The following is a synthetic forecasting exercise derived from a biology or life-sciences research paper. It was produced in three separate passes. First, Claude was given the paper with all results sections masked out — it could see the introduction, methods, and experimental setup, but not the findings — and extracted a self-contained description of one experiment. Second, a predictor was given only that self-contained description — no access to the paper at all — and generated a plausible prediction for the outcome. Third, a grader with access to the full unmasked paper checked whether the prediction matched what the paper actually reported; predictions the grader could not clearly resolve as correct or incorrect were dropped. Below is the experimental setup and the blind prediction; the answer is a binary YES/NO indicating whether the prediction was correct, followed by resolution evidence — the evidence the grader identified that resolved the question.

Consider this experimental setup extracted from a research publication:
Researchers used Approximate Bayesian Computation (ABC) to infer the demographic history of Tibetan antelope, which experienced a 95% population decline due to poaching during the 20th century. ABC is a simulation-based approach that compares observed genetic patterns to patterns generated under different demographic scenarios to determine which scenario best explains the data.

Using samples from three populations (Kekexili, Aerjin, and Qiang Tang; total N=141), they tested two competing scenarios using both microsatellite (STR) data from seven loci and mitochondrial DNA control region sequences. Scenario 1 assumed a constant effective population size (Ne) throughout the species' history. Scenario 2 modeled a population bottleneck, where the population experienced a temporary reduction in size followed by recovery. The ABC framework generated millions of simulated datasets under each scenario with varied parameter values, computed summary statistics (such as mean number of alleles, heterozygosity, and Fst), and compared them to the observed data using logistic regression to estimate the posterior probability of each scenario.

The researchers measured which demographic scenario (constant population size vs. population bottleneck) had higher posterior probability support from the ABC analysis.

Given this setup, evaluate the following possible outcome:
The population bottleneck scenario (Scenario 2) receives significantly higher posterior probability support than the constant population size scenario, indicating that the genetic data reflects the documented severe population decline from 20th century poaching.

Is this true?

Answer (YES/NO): NO